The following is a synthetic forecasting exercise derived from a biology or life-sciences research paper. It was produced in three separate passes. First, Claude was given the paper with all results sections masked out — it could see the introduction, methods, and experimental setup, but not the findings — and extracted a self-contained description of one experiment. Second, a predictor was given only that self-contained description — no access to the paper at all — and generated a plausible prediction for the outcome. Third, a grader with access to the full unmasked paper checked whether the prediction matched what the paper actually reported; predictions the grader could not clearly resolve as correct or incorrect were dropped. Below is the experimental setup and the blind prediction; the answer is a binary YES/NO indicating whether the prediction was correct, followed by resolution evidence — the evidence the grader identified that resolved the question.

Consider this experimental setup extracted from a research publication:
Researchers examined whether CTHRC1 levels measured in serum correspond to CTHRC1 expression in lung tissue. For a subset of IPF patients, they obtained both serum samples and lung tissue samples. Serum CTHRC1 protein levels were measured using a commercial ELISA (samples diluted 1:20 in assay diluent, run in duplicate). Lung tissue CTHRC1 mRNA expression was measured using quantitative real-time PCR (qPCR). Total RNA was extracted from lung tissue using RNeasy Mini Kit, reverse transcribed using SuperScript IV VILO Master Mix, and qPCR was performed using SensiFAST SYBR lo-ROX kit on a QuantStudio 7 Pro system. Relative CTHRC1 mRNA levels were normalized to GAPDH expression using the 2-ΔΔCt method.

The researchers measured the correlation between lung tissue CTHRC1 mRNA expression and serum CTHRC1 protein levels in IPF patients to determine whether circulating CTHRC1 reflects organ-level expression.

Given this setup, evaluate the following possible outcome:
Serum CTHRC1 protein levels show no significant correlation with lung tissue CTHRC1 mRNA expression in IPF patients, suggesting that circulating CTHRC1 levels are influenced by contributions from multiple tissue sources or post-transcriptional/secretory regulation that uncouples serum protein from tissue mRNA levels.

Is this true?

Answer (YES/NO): NO